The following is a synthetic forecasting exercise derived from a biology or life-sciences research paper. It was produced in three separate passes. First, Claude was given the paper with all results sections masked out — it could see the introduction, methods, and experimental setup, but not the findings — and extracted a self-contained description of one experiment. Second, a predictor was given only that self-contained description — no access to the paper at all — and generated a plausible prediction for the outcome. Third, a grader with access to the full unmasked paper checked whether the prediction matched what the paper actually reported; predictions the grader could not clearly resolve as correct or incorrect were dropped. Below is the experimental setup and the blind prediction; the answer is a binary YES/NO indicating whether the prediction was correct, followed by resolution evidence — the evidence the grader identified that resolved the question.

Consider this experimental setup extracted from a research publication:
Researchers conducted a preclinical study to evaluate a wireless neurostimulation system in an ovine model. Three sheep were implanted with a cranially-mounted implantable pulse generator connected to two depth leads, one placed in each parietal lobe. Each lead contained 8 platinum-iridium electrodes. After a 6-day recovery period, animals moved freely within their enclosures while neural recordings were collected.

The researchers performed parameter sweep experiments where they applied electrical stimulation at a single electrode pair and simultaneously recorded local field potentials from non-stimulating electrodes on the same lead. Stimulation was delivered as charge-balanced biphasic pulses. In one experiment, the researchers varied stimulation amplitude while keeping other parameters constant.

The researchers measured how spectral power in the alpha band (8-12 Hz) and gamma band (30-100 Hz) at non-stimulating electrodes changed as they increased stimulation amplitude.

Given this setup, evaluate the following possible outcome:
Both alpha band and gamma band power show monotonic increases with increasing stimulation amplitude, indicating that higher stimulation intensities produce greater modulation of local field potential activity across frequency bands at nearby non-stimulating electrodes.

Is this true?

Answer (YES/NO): YES